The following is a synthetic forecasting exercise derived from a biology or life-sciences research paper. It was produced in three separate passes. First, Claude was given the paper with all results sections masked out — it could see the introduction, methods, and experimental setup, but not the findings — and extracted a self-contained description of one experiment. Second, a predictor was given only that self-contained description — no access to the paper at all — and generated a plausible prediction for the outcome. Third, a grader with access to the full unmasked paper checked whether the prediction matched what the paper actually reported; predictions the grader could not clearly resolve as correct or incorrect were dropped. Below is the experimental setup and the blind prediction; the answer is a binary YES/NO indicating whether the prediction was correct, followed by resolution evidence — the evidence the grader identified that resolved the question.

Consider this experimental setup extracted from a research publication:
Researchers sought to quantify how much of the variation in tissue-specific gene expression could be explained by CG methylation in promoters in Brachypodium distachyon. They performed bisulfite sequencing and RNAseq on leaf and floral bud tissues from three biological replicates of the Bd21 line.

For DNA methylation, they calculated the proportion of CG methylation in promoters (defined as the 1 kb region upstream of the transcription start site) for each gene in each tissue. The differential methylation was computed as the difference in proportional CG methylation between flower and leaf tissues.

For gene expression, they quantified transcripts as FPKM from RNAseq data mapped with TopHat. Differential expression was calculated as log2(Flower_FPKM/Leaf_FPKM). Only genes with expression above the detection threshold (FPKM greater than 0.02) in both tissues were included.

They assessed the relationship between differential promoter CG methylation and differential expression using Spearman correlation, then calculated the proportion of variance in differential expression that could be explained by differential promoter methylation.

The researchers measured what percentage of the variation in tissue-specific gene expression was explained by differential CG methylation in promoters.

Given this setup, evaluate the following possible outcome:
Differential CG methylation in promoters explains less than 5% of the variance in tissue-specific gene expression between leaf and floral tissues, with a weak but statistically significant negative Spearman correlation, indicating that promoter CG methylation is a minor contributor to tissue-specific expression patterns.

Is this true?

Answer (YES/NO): NO